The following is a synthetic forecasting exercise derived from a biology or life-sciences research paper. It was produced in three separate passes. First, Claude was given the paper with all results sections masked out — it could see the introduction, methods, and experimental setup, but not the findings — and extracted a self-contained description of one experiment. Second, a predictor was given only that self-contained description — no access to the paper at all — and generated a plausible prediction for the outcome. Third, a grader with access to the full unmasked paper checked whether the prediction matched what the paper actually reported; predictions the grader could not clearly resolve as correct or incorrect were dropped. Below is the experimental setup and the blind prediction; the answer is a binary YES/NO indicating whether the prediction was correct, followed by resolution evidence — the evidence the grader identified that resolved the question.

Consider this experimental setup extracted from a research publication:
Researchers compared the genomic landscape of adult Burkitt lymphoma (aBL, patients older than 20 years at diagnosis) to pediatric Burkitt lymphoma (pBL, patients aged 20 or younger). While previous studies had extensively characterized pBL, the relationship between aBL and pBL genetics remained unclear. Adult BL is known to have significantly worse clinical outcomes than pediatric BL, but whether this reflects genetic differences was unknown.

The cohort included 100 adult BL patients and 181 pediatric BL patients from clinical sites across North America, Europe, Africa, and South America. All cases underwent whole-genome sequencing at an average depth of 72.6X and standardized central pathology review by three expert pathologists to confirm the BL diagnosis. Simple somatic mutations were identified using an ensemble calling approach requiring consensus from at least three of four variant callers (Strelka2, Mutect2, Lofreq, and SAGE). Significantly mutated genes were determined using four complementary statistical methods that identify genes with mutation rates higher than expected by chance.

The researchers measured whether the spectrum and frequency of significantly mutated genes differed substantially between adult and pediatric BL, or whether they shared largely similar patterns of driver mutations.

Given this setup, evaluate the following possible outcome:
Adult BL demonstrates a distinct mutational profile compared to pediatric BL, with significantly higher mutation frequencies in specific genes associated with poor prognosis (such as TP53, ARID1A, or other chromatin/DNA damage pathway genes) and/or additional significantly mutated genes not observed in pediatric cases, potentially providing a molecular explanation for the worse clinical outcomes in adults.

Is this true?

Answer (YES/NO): NO